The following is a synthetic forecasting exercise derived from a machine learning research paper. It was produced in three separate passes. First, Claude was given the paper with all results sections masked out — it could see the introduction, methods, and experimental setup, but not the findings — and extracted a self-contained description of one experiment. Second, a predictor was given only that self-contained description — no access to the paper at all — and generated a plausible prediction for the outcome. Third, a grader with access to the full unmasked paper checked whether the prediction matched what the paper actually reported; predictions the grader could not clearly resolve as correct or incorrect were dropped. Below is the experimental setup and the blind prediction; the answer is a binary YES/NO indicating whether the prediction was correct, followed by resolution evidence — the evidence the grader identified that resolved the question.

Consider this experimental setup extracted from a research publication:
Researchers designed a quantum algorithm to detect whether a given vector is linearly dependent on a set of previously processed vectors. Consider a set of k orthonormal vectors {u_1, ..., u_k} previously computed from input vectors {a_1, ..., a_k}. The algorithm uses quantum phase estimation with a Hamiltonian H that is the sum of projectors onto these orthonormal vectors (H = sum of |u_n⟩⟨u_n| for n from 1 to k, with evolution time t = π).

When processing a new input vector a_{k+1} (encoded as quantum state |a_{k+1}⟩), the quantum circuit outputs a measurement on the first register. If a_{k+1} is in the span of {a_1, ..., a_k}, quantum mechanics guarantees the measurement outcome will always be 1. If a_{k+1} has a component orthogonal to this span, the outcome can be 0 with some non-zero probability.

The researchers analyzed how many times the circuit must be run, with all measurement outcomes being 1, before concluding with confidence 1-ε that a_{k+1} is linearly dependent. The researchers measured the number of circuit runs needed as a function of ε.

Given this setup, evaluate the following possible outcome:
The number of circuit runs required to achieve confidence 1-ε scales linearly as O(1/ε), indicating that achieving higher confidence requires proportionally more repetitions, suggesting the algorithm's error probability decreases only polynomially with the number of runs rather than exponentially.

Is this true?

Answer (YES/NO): NO